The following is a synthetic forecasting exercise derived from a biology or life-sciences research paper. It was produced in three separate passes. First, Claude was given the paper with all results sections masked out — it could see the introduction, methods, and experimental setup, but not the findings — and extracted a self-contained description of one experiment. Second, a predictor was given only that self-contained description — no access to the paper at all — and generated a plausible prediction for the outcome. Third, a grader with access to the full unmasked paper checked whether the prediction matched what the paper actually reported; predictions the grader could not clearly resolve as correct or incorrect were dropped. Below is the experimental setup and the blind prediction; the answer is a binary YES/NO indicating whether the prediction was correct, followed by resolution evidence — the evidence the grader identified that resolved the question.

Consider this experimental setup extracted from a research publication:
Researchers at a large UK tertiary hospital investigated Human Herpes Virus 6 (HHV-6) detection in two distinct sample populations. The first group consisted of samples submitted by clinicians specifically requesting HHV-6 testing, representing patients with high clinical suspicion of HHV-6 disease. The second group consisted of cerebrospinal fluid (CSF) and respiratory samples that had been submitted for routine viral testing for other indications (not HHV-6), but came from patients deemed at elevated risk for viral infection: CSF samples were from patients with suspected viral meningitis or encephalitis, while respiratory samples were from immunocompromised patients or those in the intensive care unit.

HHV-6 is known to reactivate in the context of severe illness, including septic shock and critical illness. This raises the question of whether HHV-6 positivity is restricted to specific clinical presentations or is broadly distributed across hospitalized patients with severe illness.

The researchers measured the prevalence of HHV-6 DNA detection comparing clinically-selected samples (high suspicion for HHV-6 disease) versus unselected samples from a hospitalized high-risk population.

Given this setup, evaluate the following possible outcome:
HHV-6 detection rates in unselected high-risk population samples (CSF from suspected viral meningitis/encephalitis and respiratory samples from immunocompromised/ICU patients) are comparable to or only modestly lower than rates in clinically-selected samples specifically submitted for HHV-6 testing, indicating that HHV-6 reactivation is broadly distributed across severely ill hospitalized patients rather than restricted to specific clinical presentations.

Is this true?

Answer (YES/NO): NO